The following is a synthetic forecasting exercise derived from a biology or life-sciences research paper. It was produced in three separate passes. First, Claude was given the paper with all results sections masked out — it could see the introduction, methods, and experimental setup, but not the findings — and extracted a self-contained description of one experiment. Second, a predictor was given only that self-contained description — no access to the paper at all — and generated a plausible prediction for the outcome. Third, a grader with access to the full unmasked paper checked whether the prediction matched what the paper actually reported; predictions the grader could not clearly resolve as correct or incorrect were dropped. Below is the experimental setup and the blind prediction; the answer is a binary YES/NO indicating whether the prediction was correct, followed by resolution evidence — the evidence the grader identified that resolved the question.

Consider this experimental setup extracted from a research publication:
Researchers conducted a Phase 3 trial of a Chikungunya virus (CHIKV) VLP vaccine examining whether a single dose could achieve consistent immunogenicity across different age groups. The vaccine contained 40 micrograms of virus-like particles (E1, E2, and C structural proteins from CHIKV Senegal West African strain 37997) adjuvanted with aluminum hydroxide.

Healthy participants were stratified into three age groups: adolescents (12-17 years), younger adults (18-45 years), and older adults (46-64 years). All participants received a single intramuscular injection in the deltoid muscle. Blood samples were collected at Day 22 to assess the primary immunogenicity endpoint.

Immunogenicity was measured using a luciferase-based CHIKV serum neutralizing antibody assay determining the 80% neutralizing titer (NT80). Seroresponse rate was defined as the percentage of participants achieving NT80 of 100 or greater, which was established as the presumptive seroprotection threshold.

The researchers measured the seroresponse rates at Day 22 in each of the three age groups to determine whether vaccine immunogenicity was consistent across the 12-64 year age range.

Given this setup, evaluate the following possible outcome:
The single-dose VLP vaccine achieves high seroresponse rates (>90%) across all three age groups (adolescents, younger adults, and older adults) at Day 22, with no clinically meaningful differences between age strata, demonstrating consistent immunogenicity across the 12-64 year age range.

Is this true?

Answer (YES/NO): YES